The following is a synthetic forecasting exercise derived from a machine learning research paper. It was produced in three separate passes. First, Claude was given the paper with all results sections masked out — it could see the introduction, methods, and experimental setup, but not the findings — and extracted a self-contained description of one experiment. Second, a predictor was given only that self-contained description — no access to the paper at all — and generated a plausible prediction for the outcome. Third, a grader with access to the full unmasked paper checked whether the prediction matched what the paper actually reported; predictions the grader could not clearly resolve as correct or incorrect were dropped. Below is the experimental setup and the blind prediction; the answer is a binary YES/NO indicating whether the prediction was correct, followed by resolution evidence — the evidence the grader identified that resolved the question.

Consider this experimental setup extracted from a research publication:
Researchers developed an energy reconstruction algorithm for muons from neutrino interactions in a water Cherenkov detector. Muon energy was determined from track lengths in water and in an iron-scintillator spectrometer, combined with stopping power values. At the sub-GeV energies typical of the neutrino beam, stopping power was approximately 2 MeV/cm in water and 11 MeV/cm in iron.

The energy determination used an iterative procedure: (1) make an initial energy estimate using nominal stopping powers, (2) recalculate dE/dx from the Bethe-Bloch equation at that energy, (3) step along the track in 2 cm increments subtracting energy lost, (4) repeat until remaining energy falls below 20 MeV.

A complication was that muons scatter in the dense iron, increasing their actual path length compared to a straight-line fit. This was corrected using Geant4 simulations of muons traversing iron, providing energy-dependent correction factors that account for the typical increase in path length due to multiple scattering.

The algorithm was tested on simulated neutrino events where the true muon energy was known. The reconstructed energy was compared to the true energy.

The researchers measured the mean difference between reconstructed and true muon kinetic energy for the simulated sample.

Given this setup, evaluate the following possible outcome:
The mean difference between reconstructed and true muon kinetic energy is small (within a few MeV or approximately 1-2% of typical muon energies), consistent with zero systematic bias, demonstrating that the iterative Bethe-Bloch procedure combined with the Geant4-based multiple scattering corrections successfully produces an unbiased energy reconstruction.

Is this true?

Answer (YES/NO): NO